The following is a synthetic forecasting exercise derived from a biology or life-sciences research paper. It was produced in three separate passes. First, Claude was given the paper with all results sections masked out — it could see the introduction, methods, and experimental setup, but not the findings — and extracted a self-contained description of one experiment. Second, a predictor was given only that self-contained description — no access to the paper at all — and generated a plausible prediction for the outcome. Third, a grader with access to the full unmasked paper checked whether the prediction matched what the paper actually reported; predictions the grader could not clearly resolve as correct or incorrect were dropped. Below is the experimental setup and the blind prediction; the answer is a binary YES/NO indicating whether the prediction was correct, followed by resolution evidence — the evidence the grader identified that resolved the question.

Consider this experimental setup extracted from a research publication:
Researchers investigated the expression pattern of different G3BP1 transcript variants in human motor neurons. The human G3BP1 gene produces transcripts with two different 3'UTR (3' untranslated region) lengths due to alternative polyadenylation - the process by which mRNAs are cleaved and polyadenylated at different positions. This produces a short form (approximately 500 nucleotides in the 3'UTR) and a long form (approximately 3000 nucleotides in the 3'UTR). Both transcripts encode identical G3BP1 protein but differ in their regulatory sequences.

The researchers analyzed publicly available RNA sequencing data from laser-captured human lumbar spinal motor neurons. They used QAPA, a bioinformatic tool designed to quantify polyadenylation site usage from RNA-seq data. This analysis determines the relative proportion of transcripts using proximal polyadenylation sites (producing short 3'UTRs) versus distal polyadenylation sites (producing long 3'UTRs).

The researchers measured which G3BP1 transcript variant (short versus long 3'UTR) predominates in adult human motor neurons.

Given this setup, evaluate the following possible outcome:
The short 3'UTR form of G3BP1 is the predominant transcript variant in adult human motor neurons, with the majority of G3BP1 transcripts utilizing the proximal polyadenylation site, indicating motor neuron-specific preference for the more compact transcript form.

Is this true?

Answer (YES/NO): YES